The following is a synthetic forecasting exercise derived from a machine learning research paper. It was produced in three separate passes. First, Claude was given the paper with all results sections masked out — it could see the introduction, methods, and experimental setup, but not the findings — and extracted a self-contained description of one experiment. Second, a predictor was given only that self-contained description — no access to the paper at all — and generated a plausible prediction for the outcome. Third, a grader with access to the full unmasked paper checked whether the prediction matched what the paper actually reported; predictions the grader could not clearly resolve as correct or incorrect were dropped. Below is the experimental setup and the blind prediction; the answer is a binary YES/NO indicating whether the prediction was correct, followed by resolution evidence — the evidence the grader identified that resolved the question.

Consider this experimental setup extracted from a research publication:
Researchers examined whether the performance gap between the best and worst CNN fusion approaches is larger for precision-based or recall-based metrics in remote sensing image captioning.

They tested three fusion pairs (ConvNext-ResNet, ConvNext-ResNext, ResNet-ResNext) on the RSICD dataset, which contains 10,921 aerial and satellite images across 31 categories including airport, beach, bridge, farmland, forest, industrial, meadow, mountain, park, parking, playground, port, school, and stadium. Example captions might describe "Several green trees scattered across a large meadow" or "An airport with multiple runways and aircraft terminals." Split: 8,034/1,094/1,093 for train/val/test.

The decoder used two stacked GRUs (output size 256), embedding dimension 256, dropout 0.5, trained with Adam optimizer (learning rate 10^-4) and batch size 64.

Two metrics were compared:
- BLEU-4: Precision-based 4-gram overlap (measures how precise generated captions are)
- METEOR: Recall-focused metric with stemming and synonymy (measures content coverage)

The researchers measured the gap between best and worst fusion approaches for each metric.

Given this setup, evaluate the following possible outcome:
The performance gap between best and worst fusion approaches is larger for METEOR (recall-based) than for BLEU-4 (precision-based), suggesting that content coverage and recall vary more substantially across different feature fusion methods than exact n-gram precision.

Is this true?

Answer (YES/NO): NO